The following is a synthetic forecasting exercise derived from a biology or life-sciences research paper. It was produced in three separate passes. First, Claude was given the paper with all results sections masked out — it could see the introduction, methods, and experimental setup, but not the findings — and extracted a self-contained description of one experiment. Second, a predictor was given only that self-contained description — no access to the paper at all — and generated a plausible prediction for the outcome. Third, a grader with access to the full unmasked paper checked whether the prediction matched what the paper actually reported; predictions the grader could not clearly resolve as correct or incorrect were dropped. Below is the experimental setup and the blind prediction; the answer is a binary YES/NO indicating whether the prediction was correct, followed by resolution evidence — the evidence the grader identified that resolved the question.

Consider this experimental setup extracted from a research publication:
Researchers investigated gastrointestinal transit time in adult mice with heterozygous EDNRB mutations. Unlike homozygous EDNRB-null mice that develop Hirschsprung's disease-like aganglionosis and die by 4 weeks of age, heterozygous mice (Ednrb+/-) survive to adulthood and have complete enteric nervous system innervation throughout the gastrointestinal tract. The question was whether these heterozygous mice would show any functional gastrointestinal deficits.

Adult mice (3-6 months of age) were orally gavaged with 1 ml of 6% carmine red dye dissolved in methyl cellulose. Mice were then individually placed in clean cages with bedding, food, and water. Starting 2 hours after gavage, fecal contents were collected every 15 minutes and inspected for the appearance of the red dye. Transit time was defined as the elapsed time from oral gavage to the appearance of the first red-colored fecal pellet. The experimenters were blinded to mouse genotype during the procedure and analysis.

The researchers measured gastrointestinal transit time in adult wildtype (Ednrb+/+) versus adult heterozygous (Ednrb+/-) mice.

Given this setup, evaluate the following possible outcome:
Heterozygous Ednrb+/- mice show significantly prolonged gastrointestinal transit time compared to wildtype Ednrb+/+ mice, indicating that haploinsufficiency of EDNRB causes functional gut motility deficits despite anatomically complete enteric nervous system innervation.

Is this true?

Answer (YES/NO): NO